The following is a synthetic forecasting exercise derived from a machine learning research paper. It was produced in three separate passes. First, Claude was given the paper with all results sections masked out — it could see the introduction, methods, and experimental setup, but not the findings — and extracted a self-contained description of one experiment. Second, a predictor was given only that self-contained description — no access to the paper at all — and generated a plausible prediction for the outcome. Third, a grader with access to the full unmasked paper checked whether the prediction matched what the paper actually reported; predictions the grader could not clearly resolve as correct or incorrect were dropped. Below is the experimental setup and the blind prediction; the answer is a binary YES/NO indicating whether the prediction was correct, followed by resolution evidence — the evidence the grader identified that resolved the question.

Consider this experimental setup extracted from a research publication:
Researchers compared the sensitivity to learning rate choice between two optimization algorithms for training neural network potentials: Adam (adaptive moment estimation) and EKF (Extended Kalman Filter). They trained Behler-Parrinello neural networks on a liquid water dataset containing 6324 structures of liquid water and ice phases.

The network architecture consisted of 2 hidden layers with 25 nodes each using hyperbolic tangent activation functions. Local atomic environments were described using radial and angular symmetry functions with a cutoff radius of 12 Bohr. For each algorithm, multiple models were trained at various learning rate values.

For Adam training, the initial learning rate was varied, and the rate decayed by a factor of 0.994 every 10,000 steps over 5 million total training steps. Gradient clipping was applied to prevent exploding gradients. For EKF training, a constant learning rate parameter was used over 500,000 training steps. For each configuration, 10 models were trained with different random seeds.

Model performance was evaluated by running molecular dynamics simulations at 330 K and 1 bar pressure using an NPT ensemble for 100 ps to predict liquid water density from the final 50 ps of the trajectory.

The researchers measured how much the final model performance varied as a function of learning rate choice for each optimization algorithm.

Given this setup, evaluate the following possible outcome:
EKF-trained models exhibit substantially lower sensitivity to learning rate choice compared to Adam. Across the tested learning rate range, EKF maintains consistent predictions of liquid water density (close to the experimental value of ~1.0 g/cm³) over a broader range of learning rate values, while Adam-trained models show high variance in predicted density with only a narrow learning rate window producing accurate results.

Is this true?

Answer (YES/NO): NO